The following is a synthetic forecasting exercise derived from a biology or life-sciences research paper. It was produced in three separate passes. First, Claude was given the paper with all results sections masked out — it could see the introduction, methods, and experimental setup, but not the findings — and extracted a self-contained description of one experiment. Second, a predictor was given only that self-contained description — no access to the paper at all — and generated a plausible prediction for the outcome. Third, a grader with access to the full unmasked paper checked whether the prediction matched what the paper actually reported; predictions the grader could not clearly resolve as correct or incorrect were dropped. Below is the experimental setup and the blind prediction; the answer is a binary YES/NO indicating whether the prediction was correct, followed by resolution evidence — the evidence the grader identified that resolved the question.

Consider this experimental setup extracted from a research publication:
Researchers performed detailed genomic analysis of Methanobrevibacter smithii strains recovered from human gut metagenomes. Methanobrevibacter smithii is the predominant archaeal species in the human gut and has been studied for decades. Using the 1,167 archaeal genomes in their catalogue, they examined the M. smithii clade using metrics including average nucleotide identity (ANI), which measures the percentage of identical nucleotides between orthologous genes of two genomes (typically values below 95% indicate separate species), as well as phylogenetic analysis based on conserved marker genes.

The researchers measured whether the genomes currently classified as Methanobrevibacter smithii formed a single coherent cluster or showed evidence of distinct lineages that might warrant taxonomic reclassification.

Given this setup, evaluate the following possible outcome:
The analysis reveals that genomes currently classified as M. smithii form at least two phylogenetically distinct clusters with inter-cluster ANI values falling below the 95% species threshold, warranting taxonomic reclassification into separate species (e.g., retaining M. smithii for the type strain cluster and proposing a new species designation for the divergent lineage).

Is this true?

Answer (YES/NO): YES